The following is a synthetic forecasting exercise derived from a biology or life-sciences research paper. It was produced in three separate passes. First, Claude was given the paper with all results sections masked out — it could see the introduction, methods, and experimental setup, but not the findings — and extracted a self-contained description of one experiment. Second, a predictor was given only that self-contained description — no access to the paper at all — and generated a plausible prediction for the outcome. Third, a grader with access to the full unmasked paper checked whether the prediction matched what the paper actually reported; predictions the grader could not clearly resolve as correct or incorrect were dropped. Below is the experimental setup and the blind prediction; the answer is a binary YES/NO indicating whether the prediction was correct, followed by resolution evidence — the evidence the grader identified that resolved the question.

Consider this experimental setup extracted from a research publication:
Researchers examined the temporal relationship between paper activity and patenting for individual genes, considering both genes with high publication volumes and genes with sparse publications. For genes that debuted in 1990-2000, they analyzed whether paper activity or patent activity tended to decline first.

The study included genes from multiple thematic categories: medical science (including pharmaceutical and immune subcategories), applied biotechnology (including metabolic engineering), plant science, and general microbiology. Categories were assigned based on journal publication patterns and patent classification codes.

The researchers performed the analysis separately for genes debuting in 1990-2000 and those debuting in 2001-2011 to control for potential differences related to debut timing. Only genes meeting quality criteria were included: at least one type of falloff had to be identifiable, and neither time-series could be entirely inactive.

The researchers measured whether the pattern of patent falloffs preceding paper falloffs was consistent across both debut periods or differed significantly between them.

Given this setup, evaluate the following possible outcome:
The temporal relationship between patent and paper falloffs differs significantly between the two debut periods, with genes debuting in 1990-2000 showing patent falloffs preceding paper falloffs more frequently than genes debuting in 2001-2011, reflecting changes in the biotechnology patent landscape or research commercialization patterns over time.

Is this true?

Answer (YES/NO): NO